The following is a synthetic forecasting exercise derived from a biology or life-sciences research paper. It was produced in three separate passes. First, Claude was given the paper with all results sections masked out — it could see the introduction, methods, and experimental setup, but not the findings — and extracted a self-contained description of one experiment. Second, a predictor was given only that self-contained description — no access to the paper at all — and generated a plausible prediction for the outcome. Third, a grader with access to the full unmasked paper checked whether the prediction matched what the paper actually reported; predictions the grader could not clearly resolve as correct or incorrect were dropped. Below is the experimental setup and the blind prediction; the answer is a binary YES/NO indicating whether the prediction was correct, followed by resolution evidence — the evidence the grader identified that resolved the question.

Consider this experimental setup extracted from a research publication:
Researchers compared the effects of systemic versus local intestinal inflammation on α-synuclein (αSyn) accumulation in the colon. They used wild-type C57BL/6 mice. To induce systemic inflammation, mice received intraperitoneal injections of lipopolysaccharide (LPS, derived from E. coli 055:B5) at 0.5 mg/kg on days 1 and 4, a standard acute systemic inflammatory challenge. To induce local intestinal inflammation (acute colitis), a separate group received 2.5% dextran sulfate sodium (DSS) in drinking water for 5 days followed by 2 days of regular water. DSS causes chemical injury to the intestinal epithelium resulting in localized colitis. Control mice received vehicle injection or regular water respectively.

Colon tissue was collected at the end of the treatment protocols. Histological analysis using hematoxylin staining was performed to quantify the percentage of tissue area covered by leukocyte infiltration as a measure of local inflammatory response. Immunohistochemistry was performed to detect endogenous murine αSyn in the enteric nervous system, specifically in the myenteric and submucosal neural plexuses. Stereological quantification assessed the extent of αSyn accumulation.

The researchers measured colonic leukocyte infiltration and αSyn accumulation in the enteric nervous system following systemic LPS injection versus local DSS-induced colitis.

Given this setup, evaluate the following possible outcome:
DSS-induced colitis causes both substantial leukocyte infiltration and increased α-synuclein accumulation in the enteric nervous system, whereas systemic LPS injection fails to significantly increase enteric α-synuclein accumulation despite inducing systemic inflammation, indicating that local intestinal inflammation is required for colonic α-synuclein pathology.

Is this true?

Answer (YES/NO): NO